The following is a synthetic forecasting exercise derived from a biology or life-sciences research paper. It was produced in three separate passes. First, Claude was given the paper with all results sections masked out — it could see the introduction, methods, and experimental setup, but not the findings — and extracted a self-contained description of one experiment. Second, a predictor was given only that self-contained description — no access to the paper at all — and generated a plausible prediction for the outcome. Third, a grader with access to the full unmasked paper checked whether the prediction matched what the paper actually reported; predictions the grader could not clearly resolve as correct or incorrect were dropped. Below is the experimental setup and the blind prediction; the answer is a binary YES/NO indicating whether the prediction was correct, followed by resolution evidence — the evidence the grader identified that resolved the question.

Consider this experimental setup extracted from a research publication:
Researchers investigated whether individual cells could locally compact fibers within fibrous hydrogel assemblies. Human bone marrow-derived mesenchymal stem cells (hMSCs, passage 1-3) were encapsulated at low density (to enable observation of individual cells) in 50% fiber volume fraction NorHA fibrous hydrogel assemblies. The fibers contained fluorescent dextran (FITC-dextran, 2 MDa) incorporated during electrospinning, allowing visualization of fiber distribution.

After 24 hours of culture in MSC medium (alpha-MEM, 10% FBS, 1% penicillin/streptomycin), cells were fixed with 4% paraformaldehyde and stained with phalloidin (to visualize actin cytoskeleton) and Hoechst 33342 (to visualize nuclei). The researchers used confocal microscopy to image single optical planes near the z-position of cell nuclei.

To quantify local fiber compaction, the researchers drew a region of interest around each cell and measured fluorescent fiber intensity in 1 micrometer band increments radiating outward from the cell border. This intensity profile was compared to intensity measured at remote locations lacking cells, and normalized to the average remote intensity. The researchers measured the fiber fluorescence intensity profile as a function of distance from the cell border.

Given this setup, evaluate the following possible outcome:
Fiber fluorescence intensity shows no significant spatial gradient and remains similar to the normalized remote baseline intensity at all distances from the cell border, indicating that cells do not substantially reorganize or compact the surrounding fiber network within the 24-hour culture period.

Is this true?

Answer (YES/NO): NO